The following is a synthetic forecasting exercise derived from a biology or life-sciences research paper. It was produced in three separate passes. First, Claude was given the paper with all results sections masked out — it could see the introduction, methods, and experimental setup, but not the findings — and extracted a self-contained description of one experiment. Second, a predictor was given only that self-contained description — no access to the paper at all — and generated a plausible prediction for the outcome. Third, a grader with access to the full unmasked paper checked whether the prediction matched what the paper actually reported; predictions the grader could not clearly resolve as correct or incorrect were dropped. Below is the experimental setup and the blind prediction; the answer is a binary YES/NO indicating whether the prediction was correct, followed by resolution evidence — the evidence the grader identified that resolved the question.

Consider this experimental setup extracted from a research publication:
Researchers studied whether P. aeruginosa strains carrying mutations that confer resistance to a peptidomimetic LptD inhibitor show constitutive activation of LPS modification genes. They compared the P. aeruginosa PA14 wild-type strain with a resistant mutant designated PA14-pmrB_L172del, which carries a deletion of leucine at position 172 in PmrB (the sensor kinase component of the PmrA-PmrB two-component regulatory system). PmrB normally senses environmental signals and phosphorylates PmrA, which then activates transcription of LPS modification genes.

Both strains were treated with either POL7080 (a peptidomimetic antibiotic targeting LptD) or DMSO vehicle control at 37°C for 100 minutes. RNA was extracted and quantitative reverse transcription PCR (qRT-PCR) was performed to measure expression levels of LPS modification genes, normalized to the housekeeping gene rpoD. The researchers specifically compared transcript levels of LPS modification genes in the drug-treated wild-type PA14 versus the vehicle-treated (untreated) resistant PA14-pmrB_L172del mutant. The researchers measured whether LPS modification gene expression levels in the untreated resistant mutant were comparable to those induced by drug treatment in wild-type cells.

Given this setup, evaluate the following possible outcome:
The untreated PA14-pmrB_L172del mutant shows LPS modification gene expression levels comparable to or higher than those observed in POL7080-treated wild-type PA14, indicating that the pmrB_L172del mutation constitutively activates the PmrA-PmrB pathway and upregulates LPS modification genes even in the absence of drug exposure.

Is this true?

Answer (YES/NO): YES